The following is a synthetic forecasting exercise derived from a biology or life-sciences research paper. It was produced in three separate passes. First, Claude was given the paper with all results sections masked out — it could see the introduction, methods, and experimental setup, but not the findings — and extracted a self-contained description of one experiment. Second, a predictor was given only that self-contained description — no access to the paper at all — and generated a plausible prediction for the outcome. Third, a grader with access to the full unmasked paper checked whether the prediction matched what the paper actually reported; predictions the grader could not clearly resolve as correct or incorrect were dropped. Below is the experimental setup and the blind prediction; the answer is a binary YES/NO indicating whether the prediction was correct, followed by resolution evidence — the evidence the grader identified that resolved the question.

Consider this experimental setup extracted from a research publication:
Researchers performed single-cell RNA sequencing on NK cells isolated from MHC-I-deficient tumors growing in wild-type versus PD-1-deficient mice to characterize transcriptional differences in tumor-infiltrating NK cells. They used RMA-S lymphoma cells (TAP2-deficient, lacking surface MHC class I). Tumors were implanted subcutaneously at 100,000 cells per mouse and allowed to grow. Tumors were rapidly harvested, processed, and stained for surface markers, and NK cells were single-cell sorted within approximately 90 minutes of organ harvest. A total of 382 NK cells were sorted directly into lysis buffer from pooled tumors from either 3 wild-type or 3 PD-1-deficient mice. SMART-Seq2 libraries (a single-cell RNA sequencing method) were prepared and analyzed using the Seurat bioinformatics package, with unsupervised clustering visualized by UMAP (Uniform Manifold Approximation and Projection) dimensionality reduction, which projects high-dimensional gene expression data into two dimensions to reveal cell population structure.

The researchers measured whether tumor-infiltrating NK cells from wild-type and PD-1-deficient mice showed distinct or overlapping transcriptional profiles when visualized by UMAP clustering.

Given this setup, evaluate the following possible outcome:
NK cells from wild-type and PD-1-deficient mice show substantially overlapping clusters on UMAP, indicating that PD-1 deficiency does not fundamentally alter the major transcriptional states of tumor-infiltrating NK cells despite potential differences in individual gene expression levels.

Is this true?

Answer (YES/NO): YES